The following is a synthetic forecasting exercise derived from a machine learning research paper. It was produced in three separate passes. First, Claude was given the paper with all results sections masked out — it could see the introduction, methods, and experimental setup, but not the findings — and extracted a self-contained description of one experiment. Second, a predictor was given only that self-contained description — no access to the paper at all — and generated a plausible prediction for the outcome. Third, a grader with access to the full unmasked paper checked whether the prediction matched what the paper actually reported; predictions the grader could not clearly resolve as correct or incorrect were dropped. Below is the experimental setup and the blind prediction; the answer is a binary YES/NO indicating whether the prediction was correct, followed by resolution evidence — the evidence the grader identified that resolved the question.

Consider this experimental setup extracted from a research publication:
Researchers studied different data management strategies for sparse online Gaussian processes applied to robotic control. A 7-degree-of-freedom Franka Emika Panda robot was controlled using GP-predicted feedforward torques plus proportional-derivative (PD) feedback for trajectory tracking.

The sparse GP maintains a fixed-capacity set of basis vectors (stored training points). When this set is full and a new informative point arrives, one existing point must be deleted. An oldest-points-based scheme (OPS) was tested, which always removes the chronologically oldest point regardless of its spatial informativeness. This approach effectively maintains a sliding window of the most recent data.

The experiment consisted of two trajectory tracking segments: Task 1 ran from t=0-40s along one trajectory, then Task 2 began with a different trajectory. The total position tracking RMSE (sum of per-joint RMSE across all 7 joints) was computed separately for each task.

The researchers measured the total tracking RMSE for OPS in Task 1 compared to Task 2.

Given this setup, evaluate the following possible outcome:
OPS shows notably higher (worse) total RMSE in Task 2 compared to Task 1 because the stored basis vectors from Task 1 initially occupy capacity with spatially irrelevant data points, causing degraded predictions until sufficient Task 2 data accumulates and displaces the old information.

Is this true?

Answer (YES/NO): NO